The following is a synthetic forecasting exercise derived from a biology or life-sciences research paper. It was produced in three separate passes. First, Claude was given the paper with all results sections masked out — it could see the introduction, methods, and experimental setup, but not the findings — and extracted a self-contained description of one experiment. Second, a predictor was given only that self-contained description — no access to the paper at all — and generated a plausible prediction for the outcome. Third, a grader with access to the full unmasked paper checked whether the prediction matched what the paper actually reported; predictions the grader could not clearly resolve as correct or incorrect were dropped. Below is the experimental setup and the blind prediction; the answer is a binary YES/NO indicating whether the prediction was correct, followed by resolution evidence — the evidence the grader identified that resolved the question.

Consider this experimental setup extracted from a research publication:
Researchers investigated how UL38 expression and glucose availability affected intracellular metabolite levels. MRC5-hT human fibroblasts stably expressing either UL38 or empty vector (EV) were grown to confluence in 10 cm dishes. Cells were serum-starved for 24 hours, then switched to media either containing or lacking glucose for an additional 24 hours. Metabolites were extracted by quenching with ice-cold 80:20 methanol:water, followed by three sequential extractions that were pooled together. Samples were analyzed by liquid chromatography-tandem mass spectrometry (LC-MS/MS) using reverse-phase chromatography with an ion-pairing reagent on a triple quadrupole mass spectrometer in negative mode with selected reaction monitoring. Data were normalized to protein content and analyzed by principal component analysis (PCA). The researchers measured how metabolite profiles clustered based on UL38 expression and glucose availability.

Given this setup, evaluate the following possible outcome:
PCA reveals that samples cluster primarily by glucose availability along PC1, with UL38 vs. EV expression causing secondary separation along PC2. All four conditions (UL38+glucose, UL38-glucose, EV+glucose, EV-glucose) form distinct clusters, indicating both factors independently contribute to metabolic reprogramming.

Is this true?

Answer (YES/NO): NO